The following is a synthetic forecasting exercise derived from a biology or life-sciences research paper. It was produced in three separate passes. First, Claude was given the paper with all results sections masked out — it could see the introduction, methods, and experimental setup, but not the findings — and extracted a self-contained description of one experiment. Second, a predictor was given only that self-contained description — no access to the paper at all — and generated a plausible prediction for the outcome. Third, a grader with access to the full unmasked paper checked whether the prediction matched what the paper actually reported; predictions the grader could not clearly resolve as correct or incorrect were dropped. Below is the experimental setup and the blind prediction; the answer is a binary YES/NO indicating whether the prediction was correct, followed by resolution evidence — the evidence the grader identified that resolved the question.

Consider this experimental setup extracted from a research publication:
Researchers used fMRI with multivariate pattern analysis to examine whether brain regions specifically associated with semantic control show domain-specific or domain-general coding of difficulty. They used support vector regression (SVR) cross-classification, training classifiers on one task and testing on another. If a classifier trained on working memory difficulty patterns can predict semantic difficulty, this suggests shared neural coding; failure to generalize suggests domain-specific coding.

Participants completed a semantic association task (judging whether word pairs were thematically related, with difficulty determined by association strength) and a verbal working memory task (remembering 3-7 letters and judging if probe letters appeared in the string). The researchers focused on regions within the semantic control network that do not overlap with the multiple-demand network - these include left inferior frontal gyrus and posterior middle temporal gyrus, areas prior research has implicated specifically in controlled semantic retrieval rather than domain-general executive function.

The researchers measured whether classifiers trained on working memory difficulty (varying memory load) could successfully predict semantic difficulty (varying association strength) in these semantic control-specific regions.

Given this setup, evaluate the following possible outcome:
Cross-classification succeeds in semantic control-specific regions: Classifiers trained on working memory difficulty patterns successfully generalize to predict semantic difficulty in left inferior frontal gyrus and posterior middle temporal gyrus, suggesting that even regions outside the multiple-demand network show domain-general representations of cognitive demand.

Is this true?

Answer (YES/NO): NO